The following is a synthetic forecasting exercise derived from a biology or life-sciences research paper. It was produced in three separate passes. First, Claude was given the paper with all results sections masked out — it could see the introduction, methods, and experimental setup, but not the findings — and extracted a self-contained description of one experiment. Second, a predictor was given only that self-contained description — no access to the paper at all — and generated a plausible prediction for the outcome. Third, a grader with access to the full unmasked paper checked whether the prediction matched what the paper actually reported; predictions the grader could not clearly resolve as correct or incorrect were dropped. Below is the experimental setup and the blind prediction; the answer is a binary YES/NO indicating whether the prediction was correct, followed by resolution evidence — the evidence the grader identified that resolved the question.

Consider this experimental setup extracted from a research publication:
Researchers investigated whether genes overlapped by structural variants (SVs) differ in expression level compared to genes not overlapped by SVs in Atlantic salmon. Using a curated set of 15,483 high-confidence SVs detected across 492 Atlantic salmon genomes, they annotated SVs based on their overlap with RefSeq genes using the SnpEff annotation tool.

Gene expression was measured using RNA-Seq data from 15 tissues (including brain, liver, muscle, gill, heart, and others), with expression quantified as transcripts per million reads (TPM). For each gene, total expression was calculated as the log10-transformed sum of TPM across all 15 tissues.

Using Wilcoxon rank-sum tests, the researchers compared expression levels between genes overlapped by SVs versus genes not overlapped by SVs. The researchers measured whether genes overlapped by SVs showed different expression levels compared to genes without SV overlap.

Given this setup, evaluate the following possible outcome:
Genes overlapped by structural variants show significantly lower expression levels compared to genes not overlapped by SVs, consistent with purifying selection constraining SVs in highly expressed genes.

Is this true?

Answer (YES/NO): YES